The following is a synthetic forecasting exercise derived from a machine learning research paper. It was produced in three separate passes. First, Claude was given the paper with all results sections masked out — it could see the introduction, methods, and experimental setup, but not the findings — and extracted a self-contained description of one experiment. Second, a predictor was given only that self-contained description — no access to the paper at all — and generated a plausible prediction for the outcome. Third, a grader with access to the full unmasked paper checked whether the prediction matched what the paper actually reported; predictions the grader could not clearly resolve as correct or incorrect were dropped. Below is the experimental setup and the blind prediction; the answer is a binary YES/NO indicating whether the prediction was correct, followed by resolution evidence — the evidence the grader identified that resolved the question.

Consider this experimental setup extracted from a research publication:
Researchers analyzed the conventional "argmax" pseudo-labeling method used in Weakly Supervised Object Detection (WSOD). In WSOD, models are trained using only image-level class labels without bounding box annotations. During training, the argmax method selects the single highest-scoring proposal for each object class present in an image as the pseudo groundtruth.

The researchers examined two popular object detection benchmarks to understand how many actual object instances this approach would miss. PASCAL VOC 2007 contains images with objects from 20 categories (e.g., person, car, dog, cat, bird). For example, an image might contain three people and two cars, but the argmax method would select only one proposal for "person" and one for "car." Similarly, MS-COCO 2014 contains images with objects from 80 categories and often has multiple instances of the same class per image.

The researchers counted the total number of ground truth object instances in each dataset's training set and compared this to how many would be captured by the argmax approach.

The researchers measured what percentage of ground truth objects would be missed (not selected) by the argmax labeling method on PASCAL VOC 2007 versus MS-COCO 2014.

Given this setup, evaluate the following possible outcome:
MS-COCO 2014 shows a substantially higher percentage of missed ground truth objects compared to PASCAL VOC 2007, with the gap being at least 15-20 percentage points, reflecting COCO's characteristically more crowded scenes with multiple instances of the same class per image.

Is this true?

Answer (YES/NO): YES